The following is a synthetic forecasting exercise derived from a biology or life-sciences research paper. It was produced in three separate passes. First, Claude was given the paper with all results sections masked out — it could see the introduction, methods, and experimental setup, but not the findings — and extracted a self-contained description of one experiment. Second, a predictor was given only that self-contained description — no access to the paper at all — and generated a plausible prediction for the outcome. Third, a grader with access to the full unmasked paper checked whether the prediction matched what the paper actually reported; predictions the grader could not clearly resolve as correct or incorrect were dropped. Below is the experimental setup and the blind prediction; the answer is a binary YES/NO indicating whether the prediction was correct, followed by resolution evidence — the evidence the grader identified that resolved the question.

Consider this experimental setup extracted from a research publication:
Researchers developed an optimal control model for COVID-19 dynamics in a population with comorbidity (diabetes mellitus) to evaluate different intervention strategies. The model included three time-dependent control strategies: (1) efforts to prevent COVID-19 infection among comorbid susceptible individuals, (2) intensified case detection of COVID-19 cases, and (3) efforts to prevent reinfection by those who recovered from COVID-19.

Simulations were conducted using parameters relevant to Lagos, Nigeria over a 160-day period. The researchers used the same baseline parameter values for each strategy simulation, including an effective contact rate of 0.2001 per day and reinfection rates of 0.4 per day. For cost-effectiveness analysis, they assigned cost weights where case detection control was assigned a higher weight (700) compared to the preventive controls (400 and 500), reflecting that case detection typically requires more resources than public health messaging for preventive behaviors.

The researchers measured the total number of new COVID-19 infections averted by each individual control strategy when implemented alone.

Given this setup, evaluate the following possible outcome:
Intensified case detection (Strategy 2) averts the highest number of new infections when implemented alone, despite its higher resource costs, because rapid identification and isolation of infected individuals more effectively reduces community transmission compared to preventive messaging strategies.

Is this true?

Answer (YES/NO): NO